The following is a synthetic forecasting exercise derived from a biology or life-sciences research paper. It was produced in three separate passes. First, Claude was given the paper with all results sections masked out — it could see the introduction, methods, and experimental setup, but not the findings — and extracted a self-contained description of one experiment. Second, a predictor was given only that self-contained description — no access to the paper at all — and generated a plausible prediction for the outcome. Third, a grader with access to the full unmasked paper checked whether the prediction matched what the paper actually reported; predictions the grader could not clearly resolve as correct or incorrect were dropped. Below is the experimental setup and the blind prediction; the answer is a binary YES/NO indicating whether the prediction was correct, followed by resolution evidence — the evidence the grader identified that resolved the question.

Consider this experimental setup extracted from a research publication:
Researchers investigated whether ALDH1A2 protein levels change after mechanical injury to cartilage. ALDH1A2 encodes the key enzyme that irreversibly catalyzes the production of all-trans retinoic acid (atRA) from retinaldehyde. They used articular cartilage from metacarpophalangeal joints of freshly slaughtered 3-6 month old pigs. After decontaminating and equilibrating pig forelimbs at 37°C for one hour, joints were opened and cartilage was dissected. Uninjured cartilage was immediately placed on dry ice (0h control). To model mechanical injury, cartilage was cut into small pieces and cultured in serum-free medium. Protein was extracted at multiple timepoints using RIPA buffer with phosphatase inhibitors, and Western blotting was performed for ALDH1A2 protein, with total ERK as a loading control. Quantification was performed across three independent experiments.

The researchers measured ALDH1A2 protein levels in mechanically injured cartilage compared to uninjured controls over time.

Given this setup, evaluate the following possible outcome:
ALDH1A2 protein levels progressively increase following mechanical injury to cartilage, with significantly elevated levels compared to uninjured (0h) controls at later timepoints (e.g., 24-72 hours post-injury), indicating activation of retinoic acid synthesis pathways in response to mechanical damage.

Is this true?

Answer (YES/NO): NO